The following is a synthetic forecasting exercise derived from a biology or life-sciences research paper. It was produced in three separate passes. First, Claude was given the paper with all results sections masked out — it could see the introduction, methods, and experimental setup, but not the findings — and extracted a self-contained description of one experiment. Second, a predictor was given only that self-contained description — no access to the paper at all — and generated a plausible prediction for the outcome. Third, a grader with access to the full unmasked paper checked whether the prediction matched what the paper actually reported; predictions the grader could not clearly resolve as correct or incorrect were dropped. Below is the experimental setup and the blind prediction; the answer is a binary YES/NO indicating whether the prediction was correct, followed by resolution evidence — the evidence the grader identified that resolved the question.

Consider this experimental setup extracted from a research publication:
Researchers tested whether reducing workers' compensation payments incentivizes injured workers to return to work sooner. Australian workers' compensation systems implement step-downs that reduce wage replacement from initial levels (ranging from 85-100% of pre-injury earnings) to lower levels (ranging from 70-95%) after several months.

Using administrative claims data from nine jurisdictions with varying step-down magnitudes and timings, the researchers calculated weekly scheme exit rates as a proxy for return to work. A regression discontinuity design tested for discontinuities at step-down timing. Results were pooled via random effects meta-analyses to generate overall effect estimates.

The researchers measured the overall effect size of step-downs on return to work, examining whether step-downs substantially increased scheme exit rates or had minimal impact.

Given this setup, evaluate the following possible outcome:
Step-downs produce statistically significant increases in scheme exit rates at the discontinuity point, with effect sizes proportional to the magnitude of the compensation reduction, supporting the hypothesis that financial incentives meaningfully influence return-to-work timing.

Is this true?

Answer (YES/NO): NO